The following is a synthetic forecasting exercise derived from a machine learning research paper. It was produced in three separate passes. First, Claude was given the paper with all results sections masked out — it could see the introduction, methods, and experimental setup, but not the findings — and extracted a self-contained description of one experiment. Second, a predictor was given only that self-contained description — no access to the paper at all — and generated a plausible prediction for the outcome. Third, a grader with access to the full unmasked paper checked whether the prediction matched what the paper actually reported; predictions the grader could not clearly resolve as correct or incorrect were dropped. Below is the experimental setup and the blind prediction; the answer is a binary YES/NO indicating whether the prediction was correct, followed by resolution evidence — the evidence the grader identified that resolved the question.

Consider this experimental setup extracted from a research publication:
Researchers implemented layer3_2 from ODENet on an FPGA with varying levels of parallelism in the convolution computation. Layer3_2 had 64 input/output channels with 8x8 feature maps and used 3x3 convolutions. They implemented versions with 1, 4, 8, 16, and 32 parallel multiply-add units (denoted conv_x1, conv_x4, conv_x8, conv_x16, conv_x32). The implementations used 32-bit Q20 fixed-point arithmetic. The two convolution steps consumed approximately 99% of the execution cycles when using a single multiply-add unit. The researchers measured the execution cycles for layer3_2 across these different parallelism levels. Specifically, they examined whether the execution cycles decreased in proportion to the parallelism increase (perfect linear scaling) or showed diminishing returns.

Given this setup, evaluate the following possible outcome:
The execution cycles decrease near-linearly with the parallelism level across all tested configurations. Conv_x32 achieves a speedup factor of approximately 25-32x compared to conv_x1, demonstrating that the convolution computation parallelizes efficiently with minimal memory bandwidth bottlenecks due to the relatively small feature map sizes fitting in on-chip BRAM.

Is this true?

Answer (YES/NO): YES